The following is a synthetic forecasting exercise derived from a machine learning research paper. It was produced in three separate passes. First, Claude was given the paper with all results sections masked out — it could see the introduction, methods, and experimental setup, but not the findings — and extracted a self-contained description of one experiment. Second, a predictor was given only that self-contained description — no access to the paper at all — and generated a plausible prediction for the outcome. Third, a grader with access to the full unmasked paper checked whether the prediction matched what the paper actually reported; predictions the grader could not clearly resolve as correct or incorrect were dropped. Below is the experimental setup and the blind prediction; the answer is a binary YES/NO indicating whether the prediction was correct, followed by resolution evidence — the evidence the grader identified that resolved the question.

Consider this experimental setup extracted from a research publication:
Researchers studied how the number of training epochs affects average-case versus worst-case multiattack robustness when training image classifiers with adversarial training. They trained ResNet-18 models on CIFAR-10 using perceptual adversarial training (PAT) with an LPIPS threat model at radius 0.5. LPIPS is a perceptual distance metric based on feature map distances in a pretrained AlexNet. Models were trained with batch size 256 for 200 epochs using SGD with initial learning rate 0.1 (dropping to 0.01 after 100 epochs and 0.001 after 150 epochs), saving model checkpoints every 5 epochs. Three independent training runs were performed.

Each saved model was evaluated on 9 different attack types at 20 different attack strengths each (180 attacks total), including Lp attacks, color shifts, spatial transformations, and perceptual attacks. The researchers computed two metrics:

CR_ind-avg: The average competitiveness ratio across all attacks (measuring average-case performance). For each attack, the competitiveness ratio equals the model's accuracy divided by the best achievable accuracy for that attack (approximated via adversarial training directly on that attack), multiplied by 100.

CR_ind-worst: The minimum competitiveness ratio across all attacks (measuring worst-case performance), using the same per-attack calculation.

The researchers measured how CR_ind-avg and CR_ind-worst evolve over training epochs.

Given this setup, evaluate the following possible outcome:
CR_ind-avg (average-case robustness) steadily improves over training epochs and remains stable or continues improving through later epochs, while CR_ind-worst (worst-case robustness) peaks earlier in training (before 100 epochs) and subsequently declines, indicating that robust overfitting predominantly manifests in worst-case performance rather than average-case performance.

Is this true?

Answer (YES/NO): NO